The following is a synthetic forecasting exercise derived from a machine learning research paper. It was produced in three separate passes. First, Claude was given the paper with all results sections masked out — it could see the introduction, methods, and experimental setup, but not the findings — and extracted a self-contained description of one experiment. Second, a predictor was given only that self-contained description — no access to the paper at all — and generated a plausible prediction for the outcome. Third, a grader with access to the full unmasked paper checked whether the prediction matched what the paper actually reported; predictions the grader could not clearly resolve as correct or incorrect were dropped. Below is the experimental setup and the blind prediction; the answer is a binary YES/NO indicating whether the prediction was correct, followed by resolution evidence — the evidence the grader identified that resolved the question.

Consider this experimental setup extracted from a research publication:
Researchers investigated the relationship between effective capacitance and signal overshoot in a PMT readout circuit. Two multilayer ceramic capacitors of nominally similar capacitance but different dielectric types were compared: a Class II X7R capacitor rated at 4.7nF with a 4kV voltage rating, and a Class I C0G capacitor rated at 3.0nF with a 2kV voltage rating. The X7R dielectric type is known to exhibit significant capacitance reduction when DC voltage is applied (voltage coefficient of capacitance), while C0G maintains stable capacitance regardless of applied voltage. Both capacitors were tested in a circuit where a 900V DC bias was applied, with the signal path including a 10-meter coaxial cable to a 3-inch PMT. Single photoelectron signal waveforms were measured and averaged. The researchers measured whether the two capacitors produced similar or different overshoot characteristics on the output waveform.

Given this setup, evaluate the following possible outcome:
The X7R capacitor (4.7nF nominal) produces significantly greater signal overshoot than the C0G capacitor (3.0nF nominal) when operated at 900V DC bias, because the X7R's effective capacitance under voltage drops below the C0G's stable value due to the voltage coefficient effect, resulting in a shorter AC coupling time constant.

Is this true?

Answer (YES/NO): NO